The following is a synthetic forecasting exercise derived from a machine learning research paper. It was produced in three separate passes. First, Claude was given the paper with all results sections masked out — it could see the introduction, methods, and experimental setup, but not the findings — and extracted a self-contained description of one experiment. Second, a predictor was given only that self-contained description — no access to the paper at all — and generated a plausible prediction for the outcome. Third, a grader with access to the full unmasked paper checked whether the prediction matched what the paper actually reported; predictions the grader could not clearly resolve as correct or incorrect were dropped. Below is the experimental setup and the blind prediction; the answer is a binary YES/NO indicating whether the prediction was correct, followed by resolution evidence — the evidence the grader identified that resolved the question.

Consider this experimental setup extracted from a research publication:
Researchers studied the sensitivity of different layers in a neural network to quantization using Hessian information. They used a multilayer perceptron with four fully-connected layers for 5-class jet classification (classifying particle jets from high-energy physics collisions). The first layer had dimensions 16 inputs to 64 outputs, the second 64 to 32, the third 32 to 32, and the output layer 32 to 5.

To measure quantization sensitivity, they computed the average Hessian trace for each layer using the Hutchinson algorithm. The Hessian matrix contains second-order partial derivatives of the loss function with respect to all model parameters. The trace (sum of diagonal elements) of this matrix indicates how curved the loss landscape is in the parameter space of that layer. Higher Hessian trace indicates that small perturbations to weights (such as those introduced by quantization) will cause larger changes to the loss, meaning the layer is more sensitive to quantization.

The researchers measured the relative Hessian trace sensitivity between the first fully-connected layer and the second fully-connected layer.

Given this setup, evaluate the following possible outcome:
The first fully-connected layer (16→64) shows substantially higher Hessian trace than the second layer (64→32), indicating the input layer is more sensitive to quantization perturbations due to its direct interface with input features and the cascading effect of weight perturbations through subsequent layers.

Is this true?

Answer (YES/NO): YES